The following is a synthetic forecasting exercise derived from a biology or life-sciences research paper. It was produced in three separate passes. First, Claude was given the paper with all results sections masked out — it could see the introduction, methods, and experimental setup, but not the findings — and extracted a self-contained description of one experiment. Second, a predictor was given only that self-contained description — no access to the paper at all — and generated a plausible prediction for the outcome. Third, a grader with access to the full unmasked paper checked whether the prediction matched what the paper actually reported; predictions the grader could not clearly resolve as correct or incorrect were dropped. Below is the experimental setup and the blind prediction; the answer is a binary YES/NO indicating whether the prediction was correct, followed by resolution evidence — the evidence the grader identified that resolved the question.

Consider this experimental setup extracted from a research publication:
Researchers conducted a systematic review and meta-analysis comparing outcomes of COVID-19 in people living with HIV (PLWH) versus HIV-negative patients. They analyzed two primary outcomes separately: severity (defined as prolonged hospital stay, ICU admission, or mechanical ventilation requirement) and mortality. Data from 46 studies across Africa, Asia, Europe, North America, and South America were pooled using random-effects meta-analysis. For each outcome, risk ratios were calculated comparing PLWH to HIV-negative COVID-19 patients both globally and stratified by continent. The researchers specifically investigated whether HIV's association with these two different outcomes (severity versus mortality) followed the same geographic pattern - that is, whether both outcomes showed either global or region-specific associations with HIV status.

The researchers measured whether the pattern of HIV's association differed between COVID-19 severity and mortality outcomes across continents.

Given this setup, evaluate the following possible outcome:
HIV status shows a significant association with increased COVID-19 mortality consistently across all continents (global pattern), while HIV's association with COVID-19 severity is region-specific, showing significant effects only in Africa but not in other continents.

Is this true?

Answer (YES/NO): NO